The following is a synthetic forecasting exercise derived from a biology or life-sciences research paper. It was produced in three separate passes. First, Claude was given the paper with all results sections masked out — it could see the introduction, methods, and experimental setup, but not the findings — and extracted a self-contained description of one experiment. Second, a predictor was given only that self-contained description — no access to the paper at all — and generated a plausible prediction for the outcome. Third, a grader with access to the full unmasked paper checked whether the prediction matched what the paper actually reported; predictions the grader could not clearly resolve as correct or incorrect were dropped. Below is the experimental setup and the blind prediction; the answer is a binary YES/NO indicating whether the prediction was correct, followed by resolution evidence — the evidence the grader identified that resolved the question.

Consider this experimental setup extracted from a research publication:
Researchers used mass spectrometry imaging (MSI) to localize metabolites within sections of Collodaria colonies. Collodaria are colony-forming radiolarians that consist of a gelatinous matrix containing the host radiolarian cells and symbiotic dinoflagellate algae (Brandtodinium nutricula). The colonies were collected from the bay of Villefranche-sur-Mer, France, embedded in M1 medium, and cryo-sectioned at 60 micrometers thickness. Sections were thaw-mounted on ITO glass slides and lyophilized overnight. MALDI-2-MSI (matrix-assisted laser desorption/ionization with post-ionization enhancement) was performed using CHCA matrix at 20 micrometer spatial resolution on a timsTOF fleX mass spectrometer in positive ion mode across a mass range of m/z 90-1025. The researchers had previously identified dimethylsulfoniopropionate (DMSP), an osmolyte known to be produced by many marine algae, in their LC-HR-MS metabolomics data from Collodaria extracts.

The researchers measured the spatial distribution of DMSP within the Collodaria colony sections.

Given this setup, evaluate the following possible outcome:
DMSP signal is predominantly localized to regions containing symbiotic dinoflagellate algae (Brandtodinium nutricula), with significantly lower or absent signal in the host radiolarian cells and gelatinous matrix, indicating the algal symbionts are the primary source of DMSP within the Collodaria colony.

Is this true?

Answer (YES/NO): NO